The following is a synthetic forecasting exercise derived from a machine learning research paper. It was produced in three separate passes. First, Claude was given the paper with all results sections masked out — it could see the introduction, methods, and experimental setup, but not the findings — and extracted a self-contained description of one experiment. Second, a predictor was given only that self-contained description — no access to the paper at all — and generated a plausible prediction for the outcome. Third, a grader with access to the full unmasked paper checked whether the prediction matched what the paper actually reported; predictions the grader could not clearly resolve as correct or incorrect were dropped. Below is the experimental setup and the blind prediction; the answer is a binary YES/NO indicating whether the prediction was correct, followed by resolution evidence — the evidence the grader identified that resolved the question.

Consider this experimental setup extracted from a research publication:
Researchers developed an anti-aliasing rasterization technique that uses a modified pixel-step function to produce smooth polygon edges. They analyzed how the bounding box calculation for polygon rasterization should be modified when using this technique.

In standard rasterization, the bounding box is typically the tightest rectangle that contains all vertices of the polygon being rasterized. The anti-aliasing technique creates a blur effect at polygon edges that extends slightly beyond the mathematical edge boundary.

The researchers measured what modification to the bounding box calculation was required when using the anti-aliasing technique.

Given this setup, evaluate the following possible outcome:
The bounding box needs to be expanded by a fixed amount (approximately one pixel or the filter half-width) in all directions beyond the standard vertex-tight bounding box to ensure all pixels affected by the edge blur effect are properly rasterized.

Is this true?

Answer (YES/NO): YES